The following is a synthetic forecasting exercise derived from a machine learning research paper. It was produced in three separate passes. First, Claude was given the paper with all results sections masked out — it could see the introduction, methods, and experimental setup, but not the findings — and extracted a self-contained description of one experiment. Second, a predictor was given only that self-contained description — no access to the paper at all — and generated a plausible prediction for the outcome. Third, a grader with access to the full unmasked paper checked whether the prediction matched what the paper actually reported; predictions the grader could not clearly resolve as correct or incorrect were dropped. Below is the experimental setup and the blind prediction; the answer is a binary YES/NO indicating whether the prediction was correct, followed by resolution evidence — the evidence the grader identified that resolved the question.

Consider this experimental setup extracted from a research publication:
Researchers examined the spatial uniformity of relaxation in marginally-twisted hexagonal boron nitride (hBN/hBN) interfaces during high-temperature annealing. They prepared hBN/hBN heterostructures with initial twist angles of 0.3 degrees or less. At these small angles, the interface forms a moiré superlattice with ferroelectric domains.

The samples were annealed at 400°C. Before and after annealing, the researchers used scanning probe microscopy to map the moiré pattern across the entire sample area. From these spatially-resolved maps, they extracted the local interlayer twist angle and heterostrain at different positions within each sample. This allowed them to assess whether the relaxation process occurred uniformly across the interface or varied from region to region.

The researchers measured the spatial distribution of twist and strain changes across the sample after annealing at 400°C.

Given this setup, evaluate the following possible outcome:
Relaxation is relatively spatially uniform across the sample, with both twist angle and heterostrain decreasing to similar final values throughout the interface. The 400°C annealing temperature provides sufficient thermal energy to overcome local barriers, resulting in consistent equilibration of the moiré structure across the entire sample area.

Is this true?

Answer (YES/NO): NO